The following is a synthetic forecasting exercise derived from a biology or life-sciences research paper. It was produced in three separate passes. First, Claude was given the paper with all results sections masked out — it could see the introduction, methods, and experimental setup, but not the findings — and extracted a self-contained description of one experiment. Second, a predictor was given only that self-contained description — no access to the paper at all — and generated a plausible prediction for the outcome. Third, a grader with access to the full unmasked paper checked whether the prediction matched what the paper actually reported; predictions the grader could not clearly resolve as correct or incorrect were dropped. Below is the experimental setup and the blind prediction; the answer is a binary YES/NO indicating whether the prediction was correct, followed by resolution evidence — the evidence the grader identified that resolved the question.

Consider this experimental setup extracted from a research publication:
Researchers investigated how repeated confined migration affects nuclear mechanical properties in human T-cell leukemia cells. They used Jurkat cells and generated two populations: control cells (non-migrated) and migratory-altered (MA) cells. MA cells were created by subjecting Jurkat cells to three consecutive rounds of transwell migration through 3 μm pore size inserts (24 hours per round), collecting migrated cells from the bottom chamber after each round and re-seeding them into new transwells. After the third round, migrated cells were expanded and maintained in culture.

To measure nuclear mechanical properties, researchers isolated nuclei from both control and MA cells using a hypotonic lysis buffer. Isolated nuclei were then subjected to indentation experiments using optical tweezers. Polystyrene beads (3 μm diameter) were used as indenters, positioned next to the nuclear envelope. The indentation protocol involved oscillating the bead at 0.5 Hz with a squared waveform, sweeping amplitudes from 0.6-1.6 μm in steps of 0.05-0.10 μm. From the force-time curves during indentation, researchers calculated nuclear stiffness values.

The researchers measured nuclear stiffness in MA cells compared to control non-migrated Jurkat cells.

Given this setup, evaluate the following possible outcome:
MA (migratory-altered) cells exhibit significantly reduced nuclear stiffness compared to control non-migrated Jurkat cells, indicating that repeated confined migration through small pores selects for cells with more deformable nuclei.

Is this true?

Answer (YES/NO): NO